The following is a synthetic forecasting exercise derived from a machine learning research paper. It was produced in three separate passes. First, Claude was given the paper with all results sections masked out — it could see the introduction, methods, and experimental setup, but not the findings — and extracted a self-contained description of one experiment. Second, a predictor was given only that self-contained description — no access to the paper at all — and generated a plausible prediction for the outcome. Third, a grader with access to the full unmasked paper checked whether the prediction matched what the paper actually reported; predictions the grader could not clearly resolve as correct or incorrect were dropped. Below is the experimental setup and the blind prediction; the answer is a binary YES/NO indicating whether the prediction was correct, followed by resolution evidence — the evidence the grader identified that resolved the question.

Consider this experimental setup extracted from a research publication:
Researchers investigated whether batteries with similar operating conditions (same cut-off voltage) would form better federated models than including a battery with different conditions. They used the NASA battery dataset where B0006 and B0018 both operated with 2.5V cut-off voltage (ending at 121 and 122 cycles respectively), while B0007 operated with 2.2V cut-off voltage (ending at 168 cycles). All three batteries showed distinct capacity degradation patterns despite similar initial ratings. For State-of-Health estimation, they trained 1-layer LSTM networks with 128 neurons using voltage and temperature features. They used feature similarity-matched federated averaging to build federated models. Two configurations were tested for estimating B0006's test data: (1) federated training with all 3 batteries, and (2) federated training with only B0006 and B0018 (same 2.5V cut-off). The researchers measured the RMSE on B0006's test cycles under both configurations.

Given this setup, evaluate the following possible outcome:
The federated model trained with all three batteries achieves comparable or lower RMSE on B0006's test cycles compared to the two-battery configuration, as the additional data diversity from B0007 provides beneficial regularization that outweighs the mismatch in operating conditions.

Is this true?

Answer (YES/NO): NO